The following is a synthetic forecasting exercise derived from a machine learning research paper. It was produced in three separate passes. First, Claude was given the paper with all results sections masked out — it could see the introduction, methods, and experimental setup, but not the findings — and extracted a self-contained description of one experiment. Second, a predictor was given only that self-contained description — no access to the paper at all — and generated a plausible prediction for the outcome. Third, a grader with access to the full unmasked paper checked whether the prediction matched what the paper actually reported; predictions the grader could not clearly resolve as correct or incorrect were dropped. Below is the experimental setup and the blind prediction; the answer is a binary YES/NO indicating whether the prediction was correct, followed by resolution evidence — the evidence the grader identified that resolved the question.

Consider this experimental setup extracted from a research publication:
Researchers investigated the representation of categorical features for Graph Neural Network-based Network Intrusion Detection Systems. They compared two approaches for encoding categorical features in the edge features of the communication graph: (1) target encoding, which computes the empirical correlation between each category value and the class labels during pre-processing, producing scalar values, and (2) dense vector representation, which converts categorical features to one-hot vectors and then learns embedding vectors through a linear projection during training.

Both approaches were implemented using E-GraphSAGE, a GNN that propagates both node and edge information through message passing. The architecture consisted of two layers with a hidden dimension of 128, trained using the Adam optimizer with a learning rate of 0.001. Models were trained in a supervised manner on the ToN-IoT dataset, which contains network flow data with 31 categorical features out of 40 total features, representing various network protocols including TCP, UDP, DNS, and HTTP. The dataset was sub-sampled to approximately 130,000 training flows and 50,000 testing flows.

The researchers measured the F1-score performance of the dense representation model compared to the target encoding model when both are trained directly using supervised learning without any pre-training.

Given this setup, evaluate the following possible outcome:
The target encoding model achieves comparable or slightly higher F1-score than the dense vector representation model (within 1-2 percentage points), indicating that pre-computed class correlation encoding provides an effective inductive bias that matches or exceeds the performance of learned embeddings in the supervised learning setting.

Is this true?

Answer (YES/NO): NO